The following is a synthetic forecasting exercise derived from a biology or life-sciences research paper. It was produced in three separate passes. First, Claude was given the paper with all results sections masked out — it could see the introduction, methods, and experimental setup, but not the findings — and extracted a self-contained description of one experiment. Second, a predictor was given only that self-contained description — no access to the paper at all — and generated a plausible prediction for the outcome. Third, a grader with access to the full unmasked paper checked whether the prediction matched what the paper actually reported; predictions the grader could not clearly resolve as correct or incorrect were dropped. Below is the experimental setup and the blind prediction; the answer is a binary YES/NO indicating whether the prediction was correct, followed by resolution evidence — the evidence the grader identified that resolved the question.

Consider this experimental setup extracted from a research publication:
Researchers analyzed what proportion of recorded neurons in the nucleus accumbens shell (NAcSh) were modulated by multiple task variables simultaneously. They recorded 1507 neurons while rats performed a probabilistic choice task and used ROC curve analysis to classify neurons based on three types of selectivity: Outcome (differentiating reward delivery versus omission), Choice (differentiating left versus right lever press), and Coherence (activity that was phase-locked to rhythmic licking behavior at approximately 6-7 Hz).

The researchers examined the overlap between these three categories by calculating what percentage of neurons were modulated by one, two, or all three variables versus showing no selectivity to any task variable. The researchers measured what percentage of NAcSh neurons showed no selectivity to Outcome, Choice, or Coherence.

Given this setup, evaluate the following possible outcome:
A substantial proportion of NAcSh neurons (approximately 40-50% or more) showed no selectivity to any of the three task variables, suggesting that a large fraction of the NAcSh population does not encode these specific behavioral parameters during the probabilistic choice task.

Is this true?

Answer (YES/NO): NO